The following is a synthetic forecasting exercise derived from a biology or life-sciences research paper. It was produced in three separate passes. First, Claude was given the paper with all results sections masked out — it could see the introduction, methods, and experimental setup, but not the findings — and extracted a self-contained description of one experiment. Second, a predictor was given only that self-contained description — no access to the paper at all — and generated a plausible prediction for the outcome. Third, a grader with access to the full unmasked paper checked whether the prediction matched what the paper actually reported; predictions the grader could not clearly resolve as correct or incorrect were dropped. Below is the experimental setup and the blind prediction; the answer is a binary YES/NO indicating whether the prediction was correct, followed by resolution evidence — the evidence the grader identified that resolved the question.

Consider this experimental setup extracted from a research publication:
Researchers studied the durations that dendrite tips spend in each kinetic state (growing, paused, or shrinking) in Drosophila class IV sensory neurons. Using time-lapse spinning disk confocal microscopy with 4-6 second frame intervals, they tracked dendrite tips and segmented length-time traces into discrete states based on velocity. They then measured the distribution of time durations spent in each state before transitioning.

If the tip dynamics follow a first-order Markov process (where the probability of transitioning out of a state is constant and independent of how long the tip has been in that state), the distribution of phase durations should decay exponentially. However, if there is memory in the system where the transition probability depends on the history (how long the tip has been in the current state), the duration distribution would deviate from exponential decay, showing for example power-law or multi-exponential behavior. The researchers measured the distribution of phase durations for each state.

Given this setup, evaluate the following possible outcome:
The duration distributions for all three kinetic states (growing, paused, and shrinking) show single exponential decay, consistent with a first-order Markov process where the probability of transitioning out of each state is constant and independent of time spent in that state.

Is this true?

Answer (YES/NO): YES